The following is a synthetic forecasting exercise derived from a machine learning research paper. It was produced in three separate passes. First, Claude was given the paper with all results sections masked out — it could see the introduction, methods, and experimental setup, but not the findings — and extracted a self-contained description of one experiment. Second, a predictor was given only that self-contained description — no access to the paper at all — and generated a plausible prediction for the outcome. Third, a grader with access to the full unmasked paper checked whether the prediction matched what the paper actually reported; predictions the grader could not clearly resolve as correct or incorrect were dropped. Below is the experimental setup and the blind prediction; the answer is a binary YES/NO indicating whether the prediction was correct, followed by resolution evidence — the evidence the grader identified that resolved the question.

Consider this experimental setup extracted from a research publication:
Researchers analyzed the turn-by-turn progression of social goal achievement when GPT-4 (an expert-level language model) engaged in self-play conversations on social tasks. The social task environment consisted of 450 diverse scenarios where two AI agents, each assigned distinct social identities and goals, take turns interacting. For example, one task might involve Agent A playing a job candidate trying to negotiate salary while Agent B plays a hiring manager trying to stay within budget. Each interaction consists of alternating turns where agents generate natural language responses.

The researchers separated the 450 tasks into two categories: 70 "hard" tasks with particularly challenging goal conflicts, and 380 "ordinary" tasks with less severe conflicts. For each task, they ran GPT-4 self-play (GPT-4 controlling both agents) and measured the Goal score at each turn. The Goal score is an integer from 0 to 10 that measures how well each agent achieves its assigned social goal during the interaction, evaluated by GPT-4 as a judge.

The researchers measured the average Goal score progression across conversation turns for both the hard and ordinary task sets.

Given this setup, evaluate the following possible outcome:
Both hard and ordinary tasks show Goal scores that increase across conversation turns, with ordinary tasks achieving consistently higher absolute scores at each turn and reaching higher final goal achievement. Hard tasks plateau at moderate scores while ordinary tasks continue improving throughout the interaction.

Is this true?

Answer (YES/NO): NO